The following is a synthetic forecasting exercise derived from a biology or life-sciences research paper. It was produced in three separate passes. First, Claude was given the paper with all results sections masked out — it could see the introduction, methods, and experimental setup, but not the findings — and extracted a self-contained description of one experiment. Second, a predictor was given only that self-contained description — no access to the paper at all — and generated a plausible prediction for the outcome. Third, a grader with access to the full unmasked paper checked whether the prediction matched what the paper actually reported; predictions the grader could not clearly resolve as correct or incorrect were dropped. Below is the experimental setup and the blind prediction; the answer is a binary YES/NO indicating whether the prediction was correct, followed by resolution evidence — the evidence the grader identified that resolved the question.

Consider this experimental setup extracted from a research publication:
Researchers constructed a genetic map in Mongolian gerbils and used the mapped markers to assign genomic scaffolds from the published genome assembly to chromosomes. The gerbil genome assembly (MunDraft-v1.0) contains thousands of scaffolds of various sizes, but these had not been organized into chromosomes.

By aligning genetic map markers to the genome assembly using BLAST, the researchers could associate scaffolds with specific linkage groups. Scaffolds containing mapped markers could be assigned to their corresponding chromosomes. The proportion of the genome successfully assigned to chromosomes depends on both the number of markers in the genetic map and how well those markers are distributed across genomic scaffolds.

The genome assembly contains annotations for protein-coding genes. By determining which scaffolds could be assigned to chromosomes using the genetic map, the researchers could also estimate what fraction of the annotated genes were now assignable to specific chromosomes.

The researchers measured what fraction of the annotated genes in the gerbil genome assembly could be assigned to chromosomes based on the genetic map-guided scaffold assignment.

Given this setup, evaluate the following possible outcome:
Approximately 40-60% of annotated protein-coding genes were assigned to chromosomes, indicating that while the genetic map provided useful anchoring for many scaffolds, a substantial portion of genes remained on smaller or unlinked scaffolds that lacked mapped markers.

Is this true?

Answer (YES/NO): NO